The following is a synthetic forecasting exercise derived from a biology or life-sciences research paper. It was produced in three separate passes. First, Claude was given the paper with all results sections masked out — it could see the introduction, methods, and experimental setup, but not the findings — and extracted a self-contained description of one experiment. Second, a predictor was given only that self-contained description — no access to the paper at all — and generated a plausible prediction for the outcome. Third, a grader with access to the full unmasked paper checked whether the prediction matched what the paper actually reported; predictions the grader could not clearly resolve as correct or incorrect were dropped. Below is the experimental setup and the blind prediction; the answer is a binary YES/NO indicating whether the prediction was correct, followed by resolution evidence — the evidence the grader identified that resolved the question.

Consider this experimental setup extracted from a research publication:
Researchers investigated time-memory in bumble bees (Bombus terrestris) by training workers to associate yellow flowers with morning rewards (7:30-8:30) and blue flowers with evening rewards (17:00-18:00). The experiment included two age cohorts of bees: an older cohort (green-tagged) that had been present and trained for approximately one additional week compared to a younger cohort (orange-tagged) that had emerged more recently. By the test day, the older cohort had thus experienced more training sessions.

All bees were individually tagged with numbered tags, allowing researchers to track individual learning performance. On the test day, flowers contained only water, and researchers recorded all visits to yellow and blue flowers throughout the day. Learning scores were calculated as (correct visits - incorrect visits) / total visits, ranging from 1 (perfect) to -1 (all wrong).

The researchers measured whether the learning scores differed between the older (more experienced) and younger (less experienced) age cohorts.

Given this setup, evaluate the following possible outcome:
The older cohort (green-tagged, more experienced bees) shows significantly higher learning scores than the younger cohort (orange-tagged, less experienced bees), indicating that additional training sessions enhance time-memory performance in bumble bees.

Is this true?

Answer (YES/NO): NO